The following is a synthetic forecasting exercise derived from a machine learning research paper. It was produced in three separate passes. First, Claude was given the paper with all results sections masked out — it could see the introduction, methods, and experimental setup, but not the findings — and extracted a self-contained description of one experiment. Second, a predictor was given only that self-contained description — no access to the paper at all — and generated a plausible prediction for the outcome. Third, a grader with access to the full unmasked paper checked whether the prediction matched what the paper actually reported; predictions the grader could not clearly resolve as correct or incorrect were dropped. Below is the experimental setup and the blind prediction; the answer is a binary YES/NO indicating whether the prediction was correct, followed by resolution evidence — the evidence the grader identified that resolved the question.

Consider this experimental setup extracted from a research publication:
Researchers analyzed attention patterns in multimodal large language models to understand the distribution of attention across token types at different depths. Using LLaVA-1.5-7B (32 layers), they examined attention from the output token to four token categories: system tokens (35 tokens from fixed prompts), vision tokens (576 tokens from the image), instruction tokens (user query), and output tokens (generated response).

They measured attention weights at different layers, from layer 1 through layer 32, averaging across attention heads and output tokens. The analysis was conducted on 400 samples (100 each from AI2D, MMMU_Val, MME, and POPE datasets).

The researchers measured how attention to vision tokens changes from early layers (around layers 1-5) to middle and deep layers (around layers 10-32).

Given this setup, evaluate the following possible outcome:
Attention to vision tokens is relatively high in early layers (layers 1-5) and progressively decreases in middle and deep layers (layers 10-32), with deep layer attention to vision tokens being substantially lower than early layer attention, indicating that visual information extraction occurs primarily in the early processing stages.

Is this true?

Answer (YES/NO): NO